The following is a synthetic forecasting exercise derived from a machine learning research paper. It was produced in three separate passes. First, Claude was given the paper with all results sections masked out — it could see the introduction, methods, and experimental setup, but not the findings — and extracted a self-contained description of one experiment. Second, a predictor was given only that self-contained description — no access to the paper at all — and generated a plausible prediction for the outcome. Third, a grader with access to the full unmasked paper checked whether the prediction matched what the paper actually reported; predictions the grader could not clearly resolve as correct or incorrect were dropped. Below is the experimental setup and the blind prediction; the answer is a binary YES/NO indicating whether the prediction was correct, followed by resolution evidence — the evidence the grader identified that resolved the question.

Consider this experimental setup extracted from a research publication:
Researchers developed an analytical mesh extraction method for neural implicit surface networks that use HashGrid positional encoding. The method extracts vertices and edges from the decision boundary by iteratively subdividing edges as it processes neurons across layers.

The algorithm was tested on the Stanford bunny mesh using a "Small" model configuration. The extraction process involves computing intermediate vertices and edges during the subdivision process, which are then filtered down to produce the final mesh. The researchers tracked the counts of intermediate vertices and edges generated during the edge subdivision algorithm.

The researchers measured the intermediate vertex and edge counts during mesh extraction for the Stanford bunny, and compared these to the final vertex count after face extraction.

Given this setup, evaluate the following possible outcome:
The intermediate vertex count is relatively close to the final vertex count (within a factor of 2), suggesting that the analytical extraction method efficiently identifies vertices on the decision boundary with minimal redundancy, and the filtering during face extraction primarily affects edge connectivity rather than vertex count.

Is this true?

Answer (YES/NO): NO